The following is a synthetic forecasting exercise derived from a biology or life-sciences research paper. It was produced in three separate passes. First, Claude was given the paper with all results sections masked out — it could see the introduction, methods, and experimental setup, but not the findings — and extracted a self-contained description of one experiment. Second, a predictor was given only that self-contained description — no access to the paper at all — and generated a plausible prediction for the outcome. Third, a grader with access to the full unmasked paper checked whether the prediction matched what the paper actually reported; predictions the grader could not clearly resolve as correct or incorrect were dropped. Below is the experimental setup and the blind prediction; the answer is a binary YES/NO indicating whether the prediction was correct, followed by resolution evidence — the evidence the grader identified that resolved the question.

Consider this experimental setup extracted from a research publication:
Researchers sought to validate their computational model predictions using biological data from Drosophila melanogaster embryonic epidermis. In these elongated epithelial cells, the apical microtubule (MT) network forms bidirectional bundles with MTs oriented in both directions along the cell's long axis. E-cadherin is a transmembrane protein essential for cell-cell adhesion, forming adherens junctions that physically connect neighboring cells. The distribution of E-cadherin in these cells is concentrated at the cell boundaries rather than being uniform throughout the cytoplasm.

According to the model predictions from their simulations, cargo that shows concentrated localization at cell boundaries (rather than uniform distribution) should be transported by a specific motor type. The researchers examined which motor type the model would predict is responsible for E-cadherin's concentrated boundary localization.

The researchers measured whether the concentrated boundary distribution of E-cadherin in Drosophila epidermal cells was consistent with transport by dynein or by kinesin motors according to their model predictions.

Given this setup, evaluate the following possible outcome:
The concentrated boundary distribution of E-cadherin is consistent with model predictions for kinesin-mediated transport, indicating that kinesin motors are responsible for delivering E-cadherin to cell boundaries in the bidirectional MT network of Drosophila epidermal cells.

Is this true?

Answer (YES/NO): NO